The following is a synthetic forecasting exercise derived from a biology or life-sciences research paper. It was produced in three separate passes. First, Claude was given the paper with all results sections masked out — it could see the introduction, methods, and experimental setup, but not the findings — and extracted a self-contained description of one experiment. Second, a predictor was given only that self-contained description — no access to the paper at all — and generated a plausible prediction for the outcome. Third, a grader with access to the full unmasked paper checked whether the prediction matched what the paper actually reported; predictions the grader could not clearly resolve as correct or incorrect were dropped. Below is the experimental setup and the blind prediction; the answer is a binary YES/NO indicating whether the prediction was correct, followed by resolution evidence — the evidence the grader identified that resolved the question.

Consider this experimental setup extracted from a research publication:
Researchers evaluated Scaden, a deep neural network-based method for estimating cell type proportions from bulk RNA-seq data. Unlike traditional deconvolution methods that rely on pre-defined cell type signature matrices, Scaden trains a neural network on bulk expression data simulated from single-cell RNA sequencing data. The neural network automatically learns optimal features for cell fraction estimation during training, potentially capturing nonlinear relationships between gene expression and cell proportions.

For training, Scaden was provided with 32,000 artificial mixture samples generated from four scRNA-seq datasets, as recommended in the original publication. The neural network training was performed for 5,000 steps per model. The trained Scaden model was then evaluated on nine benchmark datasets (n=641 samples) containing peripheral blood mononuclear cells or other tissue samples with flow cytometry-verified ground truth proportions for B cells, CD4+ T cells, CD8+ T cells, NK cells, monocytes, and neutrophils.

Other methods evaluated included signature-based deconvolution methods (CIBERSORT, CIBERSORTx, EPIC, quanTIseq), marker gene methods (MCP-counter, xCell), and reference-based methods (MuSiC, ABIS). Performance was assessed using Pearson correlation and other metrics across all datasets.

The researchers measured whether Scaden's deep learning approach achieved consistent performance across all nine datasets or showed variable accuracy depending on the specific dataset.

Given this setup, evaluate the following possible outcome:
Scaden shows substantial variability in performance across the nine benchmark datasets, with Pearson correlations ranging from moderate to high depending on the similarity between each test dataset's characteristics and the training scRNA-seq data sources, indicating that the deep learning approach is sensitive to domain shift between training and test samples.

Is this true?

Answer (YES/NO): YES